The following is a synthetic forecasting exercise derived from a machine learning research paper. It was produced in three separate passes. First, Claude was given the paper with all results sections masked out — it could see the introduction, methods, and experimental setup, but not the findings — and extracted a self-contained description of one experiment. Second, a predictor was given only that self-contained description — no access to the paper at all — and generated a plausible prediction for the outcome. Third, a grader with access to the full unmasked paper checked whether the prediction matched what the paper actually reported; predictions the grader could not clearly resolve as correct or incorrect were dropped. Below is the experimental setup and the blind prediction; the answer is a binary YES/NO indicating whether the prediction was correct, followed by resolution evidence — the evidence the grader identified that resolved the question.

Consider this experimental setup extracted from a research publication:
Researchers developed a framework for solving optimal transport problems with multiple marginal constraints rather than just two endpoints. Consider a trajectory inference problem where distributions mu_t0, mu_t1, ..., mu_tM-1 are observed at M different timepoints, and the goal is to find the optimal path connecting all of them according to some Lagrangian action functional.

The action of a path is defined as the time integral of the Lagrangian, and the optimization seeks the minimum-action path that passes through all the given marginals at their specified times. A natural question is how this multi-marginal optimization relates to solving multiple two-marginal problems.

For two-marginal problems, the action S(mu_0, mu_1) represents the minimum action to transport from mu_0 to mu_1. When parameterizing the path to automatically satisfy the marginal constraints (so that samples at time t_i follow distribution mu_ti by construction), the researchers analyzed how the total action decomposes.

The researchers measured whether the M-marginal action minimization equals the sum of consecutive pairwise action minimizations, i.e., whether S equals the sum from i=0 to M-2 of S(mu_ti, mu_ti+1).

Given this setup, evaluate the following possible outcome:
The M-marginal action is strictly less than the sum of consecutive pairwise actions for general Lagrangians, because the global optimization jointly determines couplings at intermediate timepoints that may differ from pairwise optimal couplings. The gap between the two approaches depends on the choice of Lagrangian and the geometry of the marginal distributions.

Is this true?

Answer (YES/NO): NO